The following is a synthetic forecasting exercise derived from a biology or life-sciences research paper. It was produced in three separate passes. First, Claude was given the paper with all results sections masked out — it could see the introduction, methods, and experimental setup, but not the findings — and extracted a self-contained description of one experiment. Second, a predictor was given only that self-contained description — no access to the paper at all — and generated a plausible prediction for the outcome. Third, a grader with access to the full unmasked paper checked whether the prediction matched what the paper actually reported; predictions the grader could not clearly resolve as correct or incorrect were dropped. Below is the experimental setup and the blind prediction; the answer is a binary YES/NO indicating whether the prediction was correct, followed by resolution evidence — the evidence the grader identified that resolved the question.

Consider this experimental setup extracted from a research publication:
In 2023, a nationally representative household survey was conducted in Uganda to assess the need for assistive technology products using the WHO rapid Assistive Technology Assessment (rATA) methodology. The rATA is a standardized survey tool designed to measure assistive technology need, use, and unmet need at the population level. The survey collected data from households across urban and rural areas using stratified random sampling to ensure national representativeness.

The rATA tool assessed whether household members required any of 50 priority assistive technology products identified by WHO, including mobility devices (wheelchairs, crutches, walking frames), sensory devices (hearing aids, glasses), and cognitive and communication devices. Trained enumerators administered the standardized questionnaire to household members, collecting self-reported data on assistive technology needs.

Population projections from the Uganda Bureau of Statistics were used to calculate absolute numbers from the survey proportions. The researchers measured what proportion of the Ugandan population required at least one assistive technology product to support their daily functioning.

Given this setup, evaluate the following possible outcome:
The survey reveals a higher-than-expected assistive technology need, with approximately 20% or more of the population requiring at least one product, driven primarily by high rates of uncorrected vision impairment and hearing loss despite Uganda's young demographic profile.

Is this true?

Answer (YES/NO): NO